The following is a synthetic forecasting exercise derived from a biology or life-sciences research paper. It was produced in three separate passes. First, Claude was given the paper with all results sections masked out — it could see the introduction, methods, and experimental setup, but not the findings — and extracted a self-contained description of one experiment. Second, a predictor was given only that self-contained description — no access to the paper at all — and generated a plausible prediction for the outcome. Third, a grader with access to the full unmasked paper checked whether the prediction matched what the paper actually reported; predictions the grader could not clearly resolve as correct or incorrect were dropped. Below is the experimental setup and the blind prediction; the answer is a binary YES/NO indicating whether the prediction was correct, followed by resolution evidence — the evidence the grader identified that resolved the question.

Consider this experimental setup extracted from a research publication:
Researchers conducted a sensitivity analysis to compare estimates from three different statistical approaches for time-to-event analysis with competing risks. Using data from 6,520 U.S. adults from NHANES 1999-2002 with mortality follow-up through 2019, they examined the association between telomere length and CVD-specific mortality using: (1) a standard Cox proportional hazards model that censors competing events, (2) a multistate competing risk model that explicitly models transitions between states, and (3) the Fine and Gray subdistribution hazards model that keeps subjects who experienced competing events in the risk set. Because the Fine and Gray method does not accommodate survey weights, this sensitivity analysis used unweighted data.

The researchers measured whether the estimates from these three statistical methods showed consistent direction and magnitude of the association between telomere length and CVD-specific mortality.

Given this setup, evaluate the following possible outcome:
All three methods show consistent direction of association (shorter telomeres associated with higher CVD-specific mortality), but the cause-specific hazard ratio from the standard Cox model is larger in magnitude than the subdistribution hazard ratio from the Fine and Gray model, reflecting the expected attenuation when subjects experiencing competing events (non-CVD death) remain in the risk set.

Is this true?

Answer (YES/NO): NO